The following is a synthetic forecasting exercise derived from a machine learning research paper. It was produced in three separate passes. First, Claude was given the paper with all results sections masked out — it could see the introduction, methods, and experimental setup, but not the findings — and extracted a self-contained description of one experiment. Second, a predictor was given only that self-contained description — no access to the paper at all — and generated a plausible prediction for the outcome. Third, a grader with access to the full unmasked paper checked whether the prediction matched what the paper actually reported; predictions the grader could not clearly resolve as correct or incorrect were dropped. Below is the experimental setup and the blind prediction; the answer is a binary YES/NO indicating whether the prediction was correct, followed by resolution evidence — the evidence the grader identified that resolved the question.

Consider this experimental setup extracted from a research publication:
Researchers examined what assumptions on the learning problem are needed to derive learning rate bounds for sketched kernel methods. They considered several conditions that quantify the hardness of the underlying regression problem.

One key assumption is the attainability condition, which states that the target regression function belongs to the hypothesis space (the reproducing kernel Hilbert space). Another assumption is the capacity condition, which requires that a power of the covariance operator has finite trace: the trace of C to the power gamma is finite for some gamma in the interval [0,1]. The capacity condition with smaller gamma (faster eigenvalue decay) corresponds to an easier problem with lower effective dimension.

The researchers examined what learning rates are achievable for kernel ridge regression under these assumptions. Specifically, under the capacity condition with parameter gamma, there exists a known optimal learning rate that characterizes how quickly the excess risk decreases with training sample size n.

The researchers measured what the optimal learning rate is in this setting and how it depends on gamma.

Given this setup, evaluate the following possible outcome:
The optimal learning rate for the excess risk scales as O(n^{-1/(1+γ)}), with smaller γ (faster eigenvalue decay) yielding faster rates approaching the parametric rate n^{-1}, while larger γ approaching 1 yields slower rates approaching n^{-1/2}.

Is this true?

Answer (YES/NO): YES